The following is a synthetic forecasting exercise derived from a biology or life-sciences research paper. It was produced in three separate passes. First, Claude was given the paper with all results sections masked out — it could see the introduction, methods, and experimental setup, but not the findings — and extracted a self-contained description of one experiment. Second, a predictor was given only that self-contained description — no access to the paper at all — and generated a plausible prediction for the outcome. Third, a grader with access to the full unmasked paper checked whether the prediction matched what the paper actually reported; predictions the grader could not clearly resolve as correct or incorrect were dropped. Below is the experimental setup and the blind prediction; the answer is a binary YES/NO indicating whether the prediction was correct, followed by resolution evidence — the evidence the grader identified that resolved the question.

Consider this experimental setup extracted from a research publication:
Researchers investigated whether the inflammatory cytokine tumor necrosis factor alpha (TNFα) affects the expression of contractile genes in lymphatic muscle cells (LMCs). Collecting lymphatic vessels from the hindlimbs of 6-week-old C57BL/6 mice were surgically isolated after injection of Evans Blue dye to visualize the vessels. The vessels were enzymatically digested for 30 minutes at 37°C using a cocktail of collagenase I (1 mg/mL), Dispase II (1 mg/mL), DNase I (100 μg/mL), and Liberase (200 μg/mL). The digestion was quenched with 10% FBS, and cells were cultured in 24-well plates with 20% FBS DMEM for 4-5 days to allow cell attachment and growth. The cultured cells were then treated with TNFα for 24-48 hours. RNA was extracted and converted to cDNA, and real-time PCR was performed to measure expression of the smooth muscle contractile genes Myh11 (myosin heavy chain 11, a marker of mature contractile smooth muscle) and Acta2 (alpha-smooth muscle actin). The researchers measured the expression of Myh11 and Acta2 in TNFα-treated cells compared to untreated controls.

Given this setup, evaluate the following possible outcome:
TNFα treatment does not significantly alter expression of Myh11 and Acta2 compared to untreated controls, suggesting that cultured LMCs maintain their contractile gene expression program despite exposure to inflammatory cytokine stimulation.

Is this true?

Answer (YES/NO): NO